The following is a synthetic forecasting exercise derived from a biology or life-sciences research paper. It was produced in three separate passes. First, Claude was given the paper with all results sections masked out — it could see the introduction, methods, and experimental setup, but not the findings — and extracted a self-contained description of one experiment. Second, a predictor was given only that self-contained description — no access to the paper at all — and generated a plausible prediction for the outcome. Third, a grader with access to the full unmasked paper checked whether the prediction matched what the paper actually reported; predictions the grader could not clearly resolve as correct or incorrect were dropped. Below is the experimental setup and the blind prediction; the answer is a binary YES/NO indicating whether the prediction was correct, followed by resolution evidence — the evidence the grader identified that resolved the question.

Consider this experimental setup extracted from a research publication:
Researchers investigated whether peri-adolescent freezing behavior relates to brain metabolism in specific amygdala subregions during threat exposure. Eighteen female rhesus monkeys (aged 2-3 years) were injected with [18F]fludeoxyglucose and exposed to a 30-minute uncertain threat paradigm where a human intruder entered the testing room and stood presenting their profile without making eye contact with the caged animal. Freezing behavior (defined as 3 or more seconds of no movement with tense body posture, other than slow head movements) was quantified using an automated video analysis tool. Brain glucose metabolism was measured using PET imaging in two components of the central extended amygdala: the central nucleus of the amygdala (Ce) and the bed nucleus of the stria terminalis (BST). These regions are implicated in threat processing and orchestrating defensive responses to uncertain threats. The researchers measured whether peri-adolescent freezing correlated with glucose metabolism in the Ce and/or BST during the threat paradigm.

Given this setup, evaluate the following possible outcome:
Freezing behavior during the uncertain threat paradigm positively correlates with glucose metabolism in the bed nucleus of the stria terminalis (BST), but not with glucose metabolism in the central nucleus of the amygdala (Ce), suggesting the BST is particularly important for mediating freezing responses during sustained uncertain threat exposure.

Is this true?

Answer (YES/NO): NO